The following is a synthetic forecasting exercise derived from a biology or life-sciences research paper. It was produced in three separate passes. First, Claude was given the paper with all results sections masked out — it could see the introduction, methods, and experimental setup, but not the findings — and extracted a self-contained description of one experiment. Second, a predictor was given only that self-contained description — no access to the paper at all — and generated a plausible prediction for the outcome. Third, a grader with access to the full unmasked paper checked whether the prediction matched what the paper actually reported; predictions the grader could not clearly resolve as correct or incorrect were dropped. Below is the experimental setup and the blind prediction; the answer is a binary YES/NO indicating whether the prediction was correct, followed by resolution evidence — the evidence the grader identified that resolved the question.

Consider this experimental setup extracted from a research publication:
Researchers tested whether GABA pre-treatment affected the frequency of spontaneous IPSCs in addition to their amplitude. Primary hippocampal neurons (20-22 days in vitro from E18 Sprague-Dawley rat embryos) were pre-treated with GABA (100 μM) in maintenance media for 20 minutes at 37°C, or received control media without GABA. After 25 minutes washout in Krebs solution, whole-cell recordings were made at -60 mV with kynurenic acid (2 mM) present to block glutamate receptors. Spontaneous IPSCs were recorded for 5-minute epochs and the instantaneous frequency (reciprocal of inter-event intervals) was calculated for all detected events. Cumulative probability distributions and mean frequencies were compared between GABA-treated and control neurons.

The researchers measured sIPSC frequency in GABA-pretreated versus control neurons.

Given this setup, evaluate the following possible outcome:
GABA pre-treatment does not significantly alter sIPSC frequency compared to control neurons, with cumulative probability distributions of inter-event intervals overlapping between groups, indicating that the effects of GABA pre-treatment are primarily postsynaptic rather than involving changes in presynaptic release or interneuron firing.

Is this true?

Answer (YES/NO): YES